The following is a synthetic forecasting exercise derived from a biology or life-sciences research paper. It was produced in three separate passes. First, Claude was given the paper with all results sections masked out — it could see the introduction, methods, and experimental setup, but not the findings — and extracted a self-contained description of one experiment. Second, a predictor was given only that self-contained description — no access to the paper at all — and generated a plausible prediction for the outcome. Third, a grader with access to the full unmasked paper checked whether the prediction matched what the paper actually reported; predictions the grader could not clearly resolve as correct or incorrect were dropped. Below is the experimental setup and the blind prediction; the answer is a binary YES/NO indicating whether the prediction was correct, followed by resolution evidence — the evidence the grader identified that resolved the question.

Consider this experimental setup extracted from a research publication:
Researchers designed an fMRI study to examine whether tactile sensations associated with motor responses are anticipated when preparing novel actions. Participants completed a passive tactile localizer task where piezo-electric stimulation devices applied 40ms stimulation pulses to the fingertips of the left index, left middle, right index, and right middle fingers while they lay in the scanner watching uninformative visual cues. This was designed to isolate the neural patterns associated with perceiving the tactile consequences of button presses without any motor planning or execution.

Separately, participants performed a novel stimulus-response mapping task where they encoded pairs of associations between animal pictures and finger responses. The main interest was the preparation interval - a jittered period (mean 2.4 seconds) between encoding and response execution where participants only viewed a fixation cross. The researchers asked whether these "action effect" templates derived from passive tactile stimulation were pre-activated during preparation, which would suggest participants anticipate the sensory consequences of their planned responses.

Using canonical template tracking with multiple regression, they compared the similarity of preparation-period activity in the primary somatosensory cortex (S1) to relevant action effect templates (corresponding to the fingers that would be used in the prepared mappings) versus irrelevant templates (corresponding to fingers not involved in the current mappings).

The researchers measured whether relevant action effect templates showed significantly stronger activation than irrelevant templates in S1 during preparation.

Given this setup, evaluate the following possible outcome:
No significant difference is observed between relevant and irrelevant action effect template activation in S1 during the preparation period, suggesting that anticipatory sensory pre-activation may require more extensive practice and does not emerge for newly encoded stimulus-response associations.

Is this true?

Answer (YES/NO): NO